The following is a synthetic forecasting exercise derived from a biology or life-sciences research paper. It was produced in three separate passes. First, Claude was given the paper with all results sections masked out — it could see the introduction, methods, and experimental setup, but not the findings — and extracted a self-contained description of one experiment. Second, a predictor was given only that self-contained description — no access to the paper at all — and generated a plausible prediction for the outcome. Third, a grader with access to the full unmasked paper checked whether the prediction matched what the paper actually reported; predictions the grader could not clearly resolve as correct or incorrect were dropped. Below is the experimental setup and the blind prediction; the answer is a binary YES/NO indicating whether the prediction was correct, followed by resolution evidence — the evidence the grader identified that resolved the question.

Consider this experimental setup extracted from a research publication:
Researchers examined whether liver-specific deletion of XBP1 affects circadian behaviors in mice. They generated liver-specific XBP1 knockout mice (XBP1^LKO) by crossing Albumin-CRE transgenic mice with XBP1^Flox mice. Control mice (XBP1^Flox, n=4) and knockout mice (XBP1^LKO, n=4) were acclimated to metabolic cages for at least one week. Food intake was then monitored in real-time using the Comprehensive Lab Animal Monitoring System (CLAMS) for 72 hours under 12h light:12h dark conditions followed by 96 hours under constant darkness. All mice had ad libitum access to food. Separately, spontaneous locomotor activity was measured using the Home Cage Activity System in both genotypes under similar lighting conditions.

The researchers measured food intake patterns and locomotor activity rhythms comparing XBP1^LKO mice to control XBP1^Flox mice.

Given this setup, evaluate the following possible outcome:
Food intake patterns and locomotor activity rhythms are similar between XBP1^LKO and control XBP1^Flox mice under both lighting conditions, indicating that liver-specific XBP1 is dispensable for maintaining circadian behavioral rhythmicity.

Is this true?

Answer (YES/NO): YES